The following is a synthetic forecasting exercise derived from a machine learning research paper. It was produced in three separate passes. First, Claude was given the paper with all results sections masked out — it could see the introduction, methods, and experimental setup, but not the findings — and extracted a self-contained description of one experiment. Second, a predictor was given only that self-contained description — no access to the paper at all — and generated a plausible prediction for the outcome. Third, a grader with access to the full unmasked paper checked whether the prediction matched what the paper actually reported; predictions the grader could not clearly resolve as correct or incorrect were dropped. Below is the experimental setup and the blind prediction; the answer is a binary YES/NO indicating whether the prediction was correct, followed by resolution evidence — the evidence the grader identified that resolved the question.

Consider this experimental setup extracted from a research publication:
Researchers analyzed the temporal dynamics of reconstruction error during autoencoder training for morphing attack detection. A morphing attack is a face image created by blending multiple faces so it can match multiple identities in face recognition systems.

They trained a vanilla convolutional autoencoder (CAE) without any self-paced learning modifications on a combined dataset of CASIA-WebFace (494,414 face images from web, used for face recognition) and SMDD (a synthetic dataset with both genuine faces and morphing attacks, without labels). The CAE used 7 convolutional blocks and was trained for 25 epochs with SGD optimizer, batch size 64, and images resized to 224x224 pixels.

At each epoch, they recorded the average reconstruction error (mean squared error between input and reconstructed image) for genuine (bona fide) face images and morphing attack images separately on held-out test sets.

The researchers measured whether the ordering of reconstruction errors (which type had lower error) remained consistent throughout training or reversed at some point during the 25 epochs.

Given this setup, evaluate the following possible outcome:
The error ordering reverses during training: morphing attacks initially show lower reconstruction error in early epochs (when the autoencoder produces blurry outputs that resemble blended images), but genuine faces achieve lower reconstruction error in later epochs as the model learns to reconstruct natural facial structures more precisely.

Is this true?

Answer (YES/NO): NO